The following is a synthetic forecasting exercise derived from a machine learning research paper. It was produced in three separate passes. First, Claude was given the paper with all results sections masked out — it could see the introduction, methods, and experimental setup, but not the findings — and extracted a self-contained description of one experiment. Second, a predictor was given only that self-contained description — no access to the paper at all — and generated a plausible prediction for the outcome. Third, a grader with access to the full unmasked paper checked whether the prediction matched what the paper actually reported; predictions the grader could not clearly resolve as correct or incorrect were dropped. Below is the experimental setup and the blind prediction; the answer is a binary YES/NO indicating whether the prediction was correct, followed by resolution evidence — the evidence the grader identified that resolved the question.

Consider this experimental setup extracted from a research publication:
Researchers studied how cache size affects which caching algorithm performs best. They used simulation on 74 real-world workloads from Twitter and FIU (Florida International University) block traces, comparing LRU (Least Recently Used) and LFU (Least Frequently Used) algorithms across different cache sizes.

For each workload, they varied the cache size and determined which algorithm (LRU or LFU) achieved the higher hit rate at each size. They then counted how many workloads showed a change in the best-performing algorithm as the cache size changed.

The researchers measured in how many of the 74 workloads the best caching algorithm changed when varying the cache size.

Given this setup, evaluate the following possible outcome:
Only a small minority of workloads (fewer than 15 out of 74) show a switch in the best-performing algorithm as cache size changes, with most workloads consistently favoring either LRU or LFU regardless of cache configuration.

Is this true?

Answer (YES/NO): NO